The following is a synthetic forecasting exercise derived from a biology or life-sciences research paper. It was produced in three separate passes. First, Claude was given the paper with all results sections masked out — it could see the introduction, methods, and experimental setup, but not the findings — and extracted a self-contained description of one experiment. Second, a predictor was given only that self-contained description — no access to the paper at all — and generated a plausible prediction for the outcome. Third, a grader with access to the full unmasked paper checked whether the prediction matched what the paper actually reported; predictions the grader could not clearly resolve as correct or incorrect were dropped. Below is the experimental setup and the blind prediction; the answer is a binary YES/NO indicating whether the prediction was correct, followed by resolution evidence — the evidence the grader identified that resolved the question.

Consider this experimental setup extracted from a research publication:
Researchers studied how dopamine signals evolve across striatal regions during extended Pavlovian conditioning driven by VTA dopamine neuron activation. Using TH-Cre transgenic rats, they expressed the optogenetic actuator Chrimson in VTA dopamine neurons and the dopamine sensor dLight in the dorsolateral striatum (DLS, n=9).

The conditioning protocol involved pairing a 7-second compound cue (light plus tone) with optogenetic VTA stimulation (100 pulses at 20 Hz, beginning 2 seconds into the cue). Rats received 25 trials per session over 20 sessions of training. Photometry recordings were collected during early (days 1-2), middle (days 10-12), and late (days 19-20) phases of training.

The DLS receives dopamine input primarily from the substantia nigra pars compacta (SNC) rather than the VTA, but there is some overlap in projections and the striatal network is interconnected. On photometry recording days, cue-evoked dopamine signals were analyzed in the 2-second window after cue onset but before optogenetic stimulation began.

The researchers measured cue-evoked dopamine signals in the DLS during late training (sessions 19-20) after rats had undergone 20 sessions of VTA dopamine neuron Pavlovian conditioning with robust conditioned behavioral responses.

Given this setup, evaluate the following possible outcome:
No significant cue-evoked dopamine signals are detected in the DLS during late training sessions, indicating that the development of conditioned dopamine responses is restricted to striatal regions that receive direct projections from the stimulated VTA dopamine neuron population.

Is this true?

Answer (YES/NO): YES